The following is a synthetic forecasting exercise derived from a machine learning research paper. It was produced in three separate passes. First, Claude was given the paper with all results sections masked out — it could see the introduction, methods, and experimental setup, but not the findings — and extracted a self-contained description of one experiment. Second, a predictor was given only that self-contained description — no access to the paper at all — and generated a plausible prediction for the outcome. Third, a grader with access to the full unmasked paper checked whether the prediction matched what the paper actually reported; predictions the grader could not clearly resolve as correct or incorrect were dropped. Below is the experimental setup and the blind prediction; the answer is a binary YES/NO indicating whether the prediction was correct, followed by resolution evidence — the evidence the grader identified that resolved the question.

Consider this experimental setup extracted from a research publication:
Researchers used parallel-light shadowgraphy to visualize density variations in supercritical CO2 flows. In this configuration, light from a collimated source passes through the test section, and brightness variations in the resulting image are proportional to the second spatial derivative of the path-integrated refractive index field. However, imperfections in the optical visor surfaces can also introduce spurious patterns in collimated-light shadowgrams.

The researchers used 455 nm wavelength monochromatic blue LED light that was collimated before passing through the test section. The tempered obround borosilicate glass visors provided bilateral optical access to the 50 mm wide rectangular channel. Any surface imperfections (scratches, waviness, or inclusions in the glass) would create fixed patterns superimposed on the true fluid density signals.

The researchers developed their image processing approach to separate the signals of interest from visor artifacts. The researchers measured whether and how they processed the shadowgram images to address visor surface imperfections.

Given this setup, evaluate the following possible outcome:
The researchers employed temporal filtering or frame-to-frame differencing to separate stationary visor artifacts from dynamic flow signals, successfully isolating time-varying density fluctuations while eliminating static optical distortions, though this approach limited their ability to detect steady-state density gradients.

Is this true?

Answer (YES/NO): NO